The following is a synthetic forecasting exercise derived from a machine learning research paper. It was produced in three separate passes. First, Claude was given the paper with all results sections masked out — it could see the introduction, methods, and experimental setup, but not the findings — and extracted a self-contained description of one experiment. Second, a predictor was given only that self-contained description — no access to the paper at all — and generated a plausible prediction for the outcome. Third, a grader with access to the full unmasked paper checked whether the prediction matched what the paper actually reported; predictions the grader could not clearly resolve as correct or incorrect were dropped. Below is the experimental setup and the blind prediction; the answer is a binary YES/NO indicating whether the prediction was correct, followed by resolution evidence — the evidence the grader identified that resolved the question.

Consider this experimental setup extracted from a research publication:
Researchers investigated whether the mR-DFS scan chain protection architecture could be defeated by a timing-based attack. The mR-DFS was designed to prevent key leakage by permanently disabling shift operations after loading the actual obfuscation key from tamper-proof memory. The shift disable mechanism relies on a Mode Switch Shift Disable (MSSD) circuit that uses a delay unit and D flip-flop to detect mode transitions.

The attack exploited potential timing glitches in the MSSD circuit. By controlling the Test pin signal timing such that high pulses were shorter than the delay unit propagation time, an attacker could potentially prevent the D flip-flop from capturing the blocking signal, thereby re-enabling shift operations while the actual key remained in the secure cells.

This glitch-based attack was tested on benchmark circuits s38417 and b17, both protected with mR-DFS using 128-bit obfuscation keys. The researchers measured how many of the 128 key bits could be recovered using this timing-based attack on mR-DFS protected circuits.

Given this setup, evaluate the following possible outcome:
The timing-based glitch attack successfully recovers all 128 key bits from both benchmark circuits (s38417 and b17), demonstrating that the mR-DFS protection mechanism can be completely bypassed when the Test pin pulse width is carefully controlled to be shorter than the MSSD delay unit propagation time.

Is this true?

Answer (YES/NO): NO